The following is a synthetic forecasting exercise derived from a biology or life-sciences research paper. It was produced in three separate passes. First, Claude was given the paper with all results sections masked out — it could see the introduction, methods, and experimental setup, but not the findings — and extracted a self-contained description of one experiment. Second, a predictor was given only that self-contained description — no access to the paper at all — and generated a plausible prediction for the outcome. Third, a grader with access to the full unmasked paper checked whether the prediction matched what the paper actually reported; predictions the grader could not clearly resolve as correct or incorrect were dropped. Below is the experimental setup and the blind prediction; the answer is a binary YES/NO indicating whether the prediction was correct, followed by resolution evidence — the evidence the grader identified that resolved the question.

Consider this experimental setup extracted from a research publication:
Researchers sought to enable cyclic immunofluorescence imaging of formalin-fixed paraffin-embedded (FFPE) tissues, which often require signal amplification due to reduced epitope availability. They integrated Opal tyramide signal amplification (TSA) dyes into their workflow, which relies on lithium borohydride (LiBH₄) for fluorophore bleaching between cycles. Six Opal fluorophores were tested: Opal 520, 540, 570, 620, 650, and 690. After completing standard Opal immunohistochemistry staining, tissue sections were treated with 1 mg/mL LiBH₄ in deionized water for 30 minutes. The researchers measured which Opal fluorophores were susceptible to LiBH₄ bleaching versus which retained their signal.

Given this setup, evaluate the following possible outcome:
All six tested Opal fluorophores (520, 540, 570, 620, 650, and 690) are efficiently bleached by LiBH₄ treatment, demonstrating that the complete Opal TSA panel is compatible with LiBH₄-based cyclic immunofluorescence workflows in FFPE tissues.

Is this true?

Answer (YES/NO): NO